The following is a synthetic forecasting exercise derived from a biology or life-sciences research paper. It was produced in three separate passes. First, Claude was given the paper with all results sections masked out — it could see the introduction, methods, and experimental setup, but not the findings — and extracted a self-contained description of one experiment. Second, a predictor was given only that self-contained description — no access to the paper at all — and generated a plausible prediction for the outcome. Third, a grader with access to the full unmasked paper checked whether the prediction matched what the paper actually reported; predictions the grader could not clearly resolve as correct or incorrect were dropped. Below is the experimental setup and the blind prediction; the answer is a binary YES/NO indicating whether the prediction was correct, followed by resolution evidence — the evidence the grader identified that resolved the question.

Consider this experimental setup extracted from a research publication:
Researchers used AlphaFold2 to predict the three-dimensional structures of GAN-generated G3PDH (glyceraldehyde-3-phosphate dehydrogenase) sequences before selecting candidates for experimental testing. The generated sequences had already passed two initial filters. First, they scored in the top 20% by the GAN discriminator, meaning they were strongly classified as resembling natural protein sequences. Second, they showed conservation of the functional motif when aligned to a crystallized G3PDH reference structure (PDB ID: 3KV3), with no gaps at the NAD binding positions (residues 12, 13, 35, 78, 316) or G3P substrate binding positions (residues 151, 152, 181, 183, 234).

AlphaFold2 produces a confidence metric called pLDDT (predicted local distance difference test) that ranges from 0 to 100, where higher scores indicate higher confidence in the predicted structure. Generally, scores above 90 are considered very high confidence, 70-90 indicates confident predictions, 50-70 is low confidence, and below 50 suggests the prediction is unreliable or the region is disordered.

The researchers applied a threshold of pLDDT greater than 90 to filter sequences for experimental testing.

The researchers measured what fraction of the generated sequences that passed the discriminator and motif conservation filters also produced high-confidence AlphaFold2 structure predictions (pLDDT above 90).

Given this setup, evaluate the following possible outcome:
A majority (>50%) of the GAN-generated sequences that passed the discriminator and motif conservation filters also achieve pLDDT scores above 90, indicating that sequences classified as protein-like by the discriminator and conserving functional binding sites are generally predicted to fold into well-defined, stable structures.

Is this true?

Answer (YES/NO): YES